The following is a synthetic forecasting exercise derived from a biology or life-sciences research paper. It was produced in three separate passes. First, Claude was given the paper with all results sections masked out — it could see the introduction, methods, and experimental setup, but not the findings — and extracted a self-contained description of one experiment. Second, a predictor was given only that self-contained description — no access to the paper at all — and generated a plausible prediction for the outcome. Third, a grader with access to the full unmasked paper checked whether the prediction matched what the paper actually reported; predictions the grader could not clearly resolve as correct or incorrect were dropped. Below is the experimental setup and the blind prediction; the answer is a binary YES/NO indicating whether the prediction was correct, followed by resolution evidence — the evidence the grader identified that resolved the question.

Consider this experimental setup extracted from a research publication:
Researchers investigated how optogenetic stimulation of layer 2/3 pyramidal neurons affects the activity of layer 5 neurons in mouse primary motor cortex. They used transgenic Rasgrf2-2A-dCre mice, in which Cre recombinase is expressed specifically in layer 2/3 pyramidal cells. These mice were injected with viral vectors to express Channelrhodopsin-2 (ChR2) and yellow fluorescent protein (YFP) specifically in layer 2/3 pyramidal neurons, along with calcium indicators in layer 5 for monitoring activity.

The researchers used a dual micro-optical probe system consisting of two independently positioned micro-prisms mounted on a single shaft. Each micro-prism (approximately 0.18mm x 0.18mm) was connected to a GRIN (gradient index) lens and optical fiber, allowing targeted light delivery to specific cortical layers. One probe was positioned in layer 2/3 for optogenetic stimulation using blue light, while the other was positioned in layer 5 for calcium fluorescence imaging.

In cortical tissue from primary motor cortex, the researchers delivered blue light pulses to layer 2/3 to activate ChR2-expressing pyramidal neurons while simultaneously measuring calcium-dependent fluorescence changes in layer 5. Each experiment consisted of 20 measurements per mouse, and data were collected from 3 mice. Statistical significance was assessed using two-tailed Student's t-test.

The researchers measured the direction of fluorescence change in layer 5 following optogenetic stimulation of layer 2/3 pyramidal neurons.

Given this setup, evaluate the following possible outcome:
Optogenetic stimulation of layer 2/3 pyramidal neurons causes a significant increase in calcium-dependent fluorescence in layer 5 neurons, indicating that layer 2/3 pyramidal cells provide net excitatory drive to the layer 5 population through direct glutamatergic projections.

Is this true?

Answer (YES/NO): NO